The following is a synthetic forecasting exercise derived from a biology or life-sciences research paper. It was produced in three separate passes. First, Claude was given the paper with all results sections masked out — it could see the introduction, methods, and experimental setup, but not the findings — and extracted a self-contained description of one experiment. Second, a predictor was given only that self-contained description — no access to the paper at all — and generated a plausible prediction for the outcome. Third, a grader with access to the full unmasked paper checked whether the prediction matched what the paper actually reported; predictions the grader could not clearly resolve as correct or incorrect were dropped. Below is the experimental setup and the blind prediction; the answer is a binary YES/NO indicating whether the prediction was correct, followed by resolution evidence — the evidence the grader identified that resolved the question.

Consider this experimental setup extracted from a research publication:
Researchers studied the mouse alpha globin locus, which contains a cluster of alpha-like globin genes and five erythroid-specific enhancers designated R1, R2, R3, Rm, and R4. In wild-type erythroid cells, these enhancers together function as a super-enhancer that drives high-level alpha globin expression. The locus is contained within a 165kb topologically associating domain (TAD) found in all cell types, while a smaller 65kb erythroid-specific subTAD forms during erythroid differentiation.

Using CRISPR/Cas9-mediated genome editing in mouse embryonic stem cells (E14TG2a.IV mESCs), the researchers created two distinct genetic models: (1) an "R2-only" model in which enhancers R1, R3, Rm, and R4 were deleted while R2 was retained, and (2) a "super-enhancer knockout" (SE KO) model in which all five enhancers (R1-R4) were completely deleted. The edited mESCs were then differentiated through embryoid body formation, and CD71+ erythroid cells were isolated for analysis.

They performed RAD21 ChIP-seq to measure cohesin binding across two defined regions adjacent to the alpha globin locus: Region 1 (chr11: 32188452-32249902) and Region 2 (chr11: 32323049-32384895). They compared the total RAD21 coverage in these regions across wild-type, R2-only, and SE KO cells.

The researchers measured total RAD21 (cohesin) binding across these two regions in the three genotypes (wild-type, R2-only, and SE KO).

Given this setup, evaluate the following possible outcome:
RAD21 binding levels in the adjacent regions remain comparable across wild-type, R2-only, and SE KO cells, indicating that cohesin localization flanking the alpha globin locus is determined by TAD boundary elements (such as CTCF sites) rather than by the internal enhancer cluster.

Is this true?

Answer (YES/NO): NO